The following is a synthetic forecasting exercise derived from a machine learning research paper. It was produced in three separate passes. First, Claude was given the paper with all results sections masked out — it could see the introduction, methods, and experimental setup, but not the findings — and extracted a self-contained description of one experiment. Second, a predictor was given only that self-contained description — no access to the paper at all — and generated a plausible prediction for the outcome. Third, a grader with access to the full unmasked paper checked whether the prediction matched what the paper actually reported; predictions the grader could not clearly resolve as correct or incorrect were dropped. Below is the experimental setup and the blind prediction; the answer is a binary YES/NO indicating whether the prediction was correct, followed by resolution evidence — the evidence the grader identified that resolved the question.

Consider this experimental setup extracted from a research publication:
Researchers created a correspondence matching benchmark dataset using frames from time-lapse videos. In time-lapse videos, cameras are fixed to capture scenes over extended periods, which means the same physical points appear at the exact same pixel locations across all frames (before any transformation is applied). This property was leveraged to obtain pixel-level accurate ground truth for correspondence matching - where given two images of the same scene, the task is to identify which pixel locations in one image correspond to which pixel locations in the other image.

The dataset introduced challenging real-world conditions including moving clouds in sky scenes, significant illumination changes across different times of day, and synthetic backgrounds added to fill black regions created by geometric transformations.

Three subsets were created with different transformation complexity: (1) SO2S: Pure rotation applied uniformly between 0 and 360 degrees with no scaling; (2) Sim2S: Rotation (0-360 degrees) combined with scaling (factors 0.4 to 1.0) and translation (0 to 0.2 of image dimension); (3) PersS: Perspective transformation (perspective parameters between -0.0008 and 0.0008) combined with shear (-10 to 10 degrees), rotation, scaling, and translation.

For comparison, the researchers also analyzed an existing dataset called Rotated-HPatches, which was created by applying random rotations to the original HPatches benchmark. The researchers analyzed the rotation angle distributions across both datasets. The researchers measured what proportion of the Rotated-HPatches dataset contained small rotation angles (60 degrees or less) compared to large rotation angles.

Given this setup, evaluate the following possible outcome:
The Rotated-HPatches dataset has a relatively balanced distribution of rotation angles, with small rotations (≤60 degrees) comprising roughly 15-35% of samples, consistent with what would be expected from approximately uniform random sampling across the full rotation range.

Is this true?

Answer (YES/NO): NO